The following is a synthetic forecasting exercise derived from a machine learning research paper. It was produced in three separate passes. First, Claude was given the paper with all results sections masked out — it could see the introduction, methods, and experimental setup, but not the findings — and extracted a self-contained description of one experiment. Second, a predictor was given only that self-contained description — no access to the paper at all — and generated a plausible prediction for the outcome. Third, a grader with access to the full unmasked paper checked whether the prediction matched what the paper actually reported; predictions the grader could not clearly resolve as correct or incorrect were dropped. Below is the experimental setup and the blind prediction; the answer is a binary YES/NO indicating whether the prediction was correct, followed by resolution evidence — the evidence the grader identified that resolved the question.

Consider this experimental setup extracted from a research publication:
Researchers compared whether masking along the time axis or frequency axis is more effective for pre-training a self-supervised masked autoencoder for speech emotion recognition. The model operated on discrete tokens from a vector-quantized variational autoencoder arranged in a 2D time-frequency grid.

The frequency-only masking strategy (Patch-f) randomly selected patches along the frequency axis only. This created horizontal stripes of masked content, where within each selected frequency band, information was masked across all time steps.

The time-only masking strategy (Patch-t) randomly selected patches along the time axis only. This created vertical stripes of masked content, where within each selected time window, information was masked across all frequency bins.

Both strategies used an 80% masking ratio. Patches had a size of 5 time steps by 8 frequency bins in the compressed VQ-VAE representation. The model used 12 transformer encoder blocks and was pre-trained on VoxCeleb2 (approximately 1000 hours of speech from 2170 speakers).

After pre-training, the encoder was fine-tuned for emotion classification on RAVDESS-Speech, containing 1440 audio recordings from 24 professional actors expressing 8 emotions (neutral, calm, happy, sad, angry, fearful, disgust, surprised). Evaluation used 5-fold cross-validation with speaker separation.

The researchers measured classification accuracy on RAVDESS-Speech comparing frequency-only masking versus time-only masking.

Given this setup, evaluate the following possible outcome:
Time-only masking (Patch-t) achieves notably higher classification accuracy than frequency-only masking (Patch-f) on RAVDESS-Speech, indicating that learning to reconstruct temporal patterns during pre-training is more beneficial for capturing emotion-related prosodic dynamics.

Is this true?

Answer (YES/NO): YES